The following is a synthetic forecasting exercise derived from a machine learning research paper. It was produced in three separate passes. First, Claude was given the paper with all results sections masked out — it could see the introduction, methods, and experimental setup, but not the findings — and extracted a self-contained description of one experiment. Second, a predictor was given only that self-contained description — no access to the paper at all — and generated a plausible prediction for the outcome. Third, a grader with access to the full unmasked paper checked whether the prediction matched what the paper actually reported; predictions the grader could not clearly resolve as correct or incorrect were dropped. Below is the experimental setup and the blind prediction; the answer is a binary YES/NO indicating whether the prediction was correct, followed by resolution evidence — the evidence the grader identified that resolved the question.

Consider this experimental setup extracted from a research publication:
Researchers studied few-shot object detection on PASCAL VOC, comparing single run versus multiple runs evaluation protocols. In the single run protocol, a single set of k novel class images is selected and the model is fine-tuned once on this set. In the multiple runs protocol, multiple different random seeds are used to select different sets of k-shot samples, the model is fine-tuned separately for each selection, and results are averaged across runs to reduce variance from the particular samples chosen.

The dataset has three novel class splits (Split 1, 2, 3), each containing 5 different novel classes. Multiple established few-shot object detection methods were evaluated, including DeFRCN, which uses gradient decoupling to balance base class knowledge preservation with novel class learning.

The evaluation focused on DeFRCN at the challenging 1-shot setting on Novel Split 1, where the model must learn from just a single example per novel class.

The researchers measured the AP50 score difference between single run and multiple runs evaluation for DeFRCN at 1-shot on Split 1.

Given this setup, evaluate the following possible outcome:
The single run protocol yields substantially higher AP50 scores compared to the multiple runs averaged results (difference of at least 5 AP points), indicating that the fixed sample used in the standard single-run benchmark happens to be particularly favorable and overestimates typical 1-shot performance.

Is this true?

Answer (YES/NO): YES